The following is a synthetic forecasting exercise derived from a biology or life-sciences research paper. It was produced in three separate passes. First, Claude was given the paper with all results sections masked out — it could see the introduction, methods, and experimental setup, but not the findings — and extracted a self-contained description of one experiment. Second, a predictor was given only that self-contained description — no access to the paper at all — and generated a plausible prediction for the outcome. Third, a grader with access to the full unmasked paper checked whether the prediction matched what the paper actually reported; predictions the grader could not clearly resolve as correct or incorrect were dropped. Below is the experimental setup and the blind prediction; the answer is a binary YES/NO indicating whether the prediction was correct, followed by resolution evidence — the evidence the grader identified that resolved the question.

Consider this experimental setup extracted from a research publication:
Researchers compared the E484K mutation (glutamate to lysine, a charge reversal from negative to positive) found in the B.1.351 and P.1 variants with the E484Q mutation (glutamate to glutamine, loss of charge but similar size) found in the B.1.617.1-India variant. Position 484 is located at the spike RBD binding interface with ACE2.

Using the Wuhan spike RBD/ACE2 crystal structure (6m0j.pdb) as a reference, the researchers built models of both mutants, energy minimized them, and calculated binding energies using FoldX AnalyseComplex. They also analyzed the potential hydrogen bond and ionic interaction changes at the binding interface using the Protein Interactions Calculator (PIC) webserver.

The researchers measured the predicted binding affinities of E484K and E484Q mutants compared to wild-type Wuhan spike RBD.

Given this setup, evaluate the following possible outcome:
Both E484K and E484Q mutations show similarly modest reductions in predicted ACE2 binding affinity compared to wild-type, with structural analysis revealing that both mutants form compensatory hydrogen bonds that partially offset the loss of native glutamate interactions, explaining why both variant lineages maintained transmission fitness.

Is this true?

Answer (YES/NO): NO